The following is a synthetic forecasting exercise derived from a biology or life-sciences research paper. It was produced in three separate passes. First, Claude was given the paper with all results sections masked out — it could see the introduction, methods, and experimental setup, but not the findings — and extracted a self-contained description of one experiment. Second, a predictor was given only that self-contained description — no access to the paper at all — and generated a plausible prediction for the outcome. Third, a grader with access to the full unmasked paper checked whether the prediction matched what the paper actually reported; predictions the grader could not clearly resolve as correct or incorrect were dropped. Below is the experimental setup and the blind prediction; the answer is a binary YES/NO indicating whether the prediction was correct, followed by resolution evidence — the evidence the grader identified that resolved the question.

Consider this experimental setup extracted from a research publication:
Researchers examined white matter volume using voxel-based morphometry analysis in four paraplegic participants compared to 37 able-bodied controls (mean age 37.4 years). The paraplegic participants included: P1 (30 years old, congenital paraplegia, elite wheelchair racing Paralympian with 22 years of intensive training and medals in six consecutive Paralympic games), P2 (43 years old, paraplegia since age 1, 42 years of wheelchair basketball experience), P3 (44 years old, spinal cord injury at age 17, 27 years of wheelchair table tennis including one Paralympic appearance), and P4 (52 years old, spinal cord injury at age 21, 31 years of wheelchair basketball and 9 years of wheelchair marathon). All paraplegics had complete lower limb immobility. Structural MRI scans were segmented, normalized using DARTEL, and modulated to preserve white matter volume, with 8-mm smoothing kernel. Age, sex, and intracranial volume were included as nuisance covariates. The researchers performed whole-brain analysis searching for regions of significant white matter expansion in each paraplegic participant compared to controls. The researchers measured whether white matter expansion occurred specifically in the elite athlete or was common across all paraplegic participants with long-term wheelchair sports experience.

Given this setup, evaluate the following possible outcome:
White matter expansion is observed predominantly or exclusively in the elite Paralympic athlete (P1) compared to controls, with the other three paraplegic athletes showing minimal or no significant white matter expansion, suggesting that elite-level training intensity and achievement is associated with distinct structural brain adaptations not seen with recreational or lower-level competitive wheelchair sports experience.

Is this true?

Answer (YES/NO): YES